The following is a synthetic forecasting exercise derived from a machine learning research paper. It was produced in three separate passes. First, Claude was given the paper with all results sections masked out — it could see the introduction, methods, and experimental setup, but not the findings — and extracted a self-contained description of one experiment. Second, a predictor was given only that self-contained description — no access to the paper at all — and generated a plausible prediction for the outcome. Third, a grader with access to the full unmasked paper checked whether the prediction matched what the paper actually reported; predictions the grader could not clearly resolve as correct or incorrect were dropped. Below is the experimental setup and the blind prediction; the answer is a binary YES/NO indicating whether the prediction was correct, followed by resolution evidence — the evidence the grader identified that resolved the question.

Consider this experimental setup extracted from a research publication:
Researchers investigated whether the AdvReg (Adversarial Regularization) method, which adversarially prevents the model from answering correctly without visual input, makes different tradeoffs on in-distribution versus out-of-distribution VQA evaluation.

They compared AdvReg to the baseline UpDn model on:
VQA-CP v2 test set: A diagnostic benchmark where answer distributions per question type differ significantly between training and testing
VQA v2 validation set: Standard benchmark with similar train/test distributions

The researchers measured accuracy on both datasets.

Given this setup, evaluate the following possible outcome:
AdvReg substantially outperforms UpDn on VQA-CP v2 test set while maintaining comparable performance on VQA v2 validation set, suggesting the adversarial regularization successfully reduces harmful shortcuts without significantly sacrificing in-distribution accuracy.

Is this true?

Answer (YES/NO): NO